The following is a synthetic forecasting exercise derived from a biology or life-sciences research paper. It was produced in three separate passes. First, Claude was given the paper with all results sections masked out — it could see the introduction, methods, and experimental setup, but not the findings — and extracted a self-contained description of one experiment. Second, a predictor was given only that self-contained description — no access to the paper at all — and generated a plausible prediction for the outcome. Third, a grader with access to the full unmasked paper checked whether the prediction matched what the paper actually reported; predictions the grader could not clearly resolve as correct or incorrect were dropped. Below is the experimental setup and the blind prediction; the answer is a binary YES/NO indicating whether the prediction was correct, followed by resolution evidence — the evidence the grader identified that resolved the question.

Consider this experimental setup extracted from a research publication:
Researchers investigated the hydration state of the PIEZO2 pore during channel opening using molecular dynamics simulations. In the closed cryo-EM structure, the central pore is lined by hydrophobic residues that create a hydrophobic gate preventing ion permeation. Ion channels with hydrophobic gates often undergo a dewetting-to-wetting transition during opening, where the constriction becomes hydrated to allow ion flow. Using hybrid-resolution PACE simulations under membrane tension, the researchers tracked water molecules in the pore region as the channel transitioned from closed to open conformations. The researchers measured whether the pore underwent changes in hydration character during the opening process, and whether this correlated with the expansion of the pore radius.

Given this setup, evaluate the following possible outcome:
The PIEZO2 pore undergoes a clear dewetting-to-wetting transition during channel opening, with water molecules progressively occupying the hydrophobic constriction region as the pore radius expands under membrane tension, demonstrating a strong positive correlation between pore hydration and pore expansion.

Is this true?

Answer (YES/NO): YES